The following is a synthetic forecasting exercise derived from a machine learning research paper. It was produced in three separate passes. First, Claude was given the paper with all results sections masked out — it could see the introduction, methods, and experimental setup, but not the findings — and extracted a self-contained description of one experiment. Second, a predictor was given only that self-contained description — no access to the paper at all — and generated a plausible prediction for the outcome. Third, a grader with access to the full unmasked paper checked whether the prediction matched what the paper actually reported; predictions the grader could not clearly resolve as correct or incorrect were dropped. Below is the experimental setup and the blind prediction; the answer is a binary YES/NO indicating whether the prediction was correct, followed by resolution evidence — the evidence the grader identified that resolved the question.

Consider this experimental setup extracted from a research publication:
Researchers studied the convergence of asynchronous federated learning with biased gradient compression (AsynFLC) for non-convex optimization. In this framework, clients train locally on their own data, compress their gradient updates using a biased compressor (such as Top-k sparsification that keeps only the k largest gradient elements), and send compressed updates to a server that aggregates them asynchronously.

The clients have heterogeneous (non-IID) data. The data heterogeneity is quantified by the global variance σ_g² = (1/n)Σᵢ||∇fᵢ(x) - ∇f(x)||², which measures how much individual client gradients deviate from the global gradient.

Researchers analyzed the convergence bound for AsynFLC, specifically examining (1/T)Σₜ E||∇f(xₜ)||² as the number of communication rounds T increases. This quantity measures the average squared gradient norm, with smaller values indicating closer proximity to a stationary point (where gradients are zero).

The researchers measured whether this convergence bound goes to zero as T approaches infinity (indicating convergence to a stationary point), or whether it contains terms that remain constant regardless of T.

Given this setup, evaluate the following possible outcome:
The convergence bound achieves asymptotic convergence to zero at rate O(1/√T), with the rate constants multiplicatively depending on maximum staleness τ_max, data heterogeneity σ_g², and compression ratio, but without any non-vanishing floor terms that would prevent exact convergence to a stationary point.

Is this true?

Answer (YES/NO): NO